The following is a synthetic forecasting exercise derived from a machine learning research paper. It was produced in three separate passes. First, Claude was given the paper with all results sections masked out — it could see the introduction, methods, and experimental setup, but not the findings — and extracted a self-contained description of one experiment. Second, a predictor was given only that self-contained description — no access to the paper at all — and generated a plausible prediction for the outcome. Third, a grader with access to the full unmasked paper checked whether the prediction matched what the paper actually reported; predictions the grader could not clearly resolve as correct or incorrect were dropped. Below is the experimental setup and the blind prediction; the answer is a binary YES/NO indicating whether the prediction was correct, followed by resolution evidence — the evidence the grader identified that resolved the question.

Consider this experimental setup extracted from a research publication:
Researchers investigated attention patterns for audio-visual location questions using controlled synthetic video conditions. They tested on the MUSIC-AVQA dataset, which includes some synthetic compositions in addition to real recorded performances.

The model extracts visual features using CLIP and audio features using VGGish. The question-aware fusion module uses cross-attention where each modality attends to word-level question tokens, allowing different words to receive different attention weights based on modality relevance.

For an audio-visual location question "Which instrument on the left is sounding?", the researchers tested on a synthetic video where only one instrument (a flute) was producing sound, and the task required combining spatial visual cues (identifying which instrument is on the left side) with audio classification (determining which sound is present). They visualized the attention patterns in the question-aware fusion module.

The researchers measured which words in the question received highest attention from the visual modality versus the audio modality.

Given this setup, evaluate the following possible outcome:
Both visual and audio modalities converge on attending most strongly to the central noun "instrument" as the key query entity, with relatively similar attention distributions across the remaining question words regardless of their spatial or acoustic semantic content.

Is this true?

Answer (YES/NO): NO